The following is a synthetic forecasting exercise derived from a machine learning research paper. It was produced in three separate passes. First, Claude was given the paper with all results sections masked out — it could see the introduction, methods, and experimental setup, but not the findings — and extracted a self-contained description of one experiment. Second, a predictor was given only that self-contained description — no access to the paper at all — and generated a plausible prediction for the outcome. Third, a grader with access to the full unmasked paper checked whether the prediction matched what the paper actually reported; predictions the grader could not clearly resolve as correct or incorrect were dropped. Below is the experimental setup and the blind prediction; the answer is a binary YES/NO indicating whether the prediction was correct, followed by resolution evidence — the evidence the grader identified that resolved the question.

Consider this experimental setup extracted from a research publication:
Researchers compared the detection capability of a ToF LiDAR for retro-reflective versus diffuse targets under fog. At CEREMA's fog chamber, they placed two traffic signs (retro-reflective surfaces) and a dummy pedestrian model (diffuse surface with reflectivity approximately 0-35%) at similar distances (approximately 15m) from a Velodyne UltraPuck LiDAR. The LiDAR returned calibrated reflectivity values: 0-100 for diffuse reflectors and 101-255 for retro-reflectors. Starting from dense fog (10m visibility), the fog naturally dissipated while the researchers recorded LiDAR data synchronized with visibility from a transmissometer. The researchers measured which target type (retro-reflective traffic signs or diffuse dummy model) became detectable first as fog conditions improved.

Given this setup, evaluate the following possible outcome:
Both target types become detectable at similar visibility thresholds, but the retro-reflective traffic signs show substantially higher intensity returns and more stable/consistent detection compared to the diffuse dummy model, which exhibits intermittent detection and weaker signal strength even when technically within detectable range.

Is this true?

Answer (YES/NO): NO